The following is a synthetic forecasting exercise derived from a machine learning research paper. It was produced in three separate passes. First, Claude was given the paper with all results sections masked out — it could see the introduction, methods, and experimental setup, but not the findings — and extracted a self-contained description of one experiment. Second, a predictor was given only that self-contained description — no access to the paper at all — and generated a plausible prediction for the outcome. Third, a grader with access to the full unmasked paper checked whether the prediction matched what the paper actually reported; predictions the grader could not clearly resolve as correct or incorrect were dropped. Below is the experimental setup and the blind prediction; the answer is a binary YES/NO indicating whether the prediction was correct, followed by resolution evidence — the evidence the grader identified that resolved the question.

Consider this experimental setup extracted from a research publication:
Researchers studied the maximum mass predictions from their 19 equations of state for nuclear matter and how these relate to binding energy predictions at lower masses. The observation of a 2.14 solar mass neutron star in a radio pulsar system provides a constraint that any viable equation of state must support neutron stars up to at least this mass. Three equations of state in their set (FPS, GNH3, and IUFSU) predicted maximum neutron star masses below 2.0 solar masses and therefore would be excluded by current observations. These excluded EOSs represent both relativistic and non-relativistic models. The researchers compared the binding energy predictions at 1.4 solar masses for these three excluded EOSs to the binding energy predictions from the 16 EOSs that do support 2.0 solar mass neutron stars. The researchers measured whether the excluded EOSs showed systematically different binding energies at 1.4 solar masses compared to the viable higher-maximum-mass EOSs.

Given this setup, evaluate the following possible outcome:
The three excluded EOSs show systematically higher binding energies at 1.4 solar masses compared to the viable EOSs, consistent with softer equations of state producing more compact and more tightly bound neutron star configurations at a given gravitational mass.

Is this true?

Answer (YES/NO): NO